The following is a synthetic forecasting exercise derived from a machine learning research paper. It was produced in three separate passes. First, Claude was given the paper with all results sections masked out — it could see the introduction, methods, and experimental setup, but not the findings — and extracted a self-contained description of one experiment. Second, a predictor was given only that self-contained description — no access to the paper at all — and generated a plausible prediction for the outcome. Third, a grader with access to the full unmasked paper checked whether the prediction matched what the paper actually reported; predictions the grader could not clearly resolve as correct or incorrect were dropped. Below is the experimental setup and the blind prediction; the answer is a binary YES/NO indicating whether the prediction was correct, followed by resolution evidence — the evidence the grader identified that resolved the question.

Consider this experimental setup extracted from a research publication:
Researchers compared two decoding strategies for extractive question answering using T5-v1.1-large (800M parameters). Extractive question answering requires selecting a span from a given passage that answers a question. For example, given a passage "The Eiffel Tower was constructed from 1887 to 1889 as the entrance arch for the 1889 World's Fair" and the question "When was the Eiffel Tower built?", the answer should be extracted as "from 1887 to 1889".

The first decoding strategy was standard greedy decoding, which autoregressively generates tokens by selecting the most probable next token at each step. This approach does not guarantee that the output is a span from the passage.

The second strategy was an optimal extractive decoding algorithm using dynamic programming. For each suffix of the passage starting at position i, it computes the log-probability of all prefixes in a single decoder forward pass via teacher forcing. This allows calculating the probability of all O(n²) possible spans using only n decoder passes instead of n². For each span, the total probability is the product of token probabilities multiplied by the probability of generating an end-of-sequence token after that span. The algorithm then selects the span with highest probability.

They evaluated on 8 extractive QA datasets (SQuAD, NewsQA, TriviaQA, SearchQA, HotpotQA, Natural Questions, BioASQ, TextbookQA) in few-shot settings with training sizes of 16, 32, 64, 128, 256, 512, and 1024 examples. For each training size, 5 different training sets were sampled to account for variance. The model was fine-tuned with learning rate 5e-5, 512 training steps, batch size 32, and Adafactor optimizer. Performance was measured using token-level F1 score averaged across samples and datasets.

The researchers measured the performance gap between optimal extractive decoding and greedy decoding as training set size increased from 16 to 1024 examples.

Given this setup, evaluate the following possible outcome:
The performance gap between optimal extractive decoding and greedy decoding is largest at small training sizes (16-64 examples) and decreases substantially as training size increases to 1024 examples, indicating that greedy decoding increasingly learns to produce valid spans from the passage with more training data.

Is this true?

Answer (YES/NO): YES